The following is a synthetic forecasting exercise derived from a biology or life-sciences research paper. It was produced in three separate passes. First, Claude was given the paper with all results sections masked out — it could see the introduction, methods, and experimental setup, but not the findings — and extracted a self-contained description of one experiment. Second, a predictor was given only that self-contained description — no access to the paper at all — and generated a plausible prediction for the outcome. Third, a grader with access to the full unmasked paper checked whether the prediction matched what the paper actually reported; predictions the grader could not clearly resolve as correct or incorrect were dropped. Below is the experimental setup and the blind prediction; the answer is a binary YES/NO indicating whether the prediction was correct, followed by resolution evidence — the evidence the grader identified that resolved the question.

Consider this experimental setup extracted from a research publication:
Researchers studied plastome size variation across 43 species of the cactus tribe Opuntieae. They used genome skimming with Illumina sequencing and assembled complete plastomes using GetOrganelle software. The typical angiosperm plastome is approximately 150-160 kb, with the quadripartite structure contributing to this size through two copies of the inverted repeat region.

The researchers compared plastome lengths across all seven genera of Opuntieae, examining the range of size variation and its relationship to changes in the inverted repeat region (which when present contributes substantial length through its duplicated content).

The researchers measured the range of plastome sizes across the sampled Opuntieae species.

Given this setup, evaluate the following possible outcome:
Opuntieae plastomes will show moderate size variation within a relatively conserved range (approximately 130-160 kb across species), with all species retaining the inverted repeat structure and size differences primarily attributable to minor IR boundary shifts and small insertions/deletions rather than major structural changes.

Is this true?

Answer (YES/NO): NO